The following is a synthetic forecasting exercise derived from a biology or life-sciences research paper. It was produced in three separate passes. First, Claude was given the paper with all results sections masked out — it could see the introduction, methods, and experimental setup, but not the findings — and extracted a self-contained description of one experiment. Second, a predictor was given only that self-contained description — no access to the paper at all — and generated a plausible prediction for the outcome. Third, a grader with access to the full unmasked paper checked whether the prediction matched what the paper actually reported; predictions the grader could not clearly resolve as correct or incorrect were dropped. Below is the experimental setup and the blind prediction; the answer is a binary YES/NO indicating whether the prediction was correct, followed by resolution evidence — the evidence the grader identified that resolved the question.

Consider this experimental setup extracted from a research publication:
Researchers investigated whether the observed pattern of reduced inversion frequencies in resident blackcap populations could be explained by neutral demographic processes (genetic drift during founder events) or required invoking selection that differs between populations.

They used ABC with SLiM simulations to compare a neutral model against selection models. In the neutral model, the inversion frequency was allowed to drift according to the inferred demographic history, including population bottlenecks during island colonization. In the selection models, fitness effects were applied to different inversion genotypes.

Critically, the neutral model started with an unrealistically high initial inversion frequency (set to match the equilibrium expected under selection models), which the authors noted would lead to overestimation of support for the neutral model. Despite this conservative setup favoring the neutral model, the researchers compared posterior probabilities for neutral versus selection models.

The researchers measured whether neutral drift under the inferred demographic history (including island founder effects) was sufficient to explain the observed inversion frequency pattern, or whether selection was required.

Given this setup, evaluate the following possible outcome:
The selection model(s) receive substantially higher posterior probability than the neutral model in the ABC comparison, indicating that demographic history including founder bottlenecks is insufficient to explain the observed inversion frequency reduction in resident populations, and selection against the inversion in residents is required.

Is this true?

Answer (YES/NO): YES